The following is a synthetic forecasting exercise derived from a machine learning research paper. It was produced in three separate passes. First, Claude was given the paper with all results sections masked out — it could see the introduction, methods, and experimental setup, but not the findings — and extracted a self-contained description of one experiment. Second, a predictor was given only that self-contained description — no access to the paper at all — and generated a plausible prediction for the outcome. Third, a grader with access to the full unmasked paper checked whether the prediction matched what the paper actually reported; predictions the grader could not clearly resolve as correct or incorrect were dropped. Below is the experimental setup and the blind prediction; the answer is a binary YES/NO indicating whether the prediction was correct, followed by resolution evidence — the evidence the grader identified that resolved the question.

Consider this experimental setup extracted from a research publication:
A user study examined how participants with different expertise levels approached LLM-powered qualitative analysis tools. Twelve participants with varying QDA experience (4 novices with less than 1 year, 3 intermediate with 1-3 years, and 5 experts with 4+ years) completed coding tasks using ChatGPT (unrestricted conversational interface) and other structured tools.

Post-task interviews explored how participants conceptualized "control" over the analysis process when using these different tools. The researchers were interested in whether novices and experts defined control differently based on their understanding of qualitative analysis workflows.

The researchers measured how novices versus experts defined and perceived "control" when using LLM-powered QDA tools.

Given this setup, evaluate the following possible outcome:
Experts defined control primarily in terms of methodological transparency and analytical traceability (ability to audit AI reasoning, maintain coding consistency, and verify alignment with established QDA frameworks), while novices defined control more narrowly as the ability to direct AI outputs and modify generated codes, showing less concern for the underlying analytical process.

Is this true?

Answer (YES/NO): NO